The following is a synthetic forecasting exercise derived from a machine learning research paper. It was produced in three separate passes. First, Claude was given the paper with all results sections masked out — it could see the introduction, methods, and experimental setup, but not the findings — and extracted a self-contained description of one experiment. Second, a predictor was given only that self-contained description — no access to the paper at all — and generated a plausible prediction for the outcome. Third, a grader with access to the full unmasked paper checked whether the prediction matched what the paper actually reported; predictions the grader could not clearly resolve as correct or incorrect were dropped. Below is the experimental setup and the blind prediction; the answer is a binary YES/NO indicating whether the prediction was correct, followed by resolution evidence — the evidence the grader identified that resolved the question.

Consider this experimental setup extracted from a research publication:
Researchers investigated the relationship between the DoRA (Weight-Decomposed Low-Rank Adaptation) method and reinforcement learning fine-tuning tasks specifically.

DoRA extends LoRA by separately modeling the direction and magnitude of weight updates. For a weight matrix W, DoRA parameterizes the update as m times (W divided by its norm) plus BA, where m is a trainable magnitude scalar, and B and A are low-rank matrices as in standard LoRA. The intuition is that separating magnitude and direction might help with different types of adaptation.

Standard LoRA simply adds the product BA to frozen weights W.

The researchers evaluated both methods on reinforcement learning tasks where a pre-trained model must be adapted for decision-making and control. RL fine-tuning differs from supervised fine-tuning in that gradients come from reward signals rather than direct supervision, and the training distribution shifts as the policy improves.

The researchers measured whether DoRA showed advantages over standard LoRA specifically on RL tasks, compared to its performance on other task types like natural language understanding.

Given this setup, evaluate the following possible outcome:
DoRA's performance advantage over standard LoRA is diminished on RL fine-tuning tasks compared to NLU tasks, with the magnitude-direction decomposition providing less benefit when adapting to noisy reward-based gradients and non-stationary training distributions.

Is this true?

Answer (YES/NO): NO